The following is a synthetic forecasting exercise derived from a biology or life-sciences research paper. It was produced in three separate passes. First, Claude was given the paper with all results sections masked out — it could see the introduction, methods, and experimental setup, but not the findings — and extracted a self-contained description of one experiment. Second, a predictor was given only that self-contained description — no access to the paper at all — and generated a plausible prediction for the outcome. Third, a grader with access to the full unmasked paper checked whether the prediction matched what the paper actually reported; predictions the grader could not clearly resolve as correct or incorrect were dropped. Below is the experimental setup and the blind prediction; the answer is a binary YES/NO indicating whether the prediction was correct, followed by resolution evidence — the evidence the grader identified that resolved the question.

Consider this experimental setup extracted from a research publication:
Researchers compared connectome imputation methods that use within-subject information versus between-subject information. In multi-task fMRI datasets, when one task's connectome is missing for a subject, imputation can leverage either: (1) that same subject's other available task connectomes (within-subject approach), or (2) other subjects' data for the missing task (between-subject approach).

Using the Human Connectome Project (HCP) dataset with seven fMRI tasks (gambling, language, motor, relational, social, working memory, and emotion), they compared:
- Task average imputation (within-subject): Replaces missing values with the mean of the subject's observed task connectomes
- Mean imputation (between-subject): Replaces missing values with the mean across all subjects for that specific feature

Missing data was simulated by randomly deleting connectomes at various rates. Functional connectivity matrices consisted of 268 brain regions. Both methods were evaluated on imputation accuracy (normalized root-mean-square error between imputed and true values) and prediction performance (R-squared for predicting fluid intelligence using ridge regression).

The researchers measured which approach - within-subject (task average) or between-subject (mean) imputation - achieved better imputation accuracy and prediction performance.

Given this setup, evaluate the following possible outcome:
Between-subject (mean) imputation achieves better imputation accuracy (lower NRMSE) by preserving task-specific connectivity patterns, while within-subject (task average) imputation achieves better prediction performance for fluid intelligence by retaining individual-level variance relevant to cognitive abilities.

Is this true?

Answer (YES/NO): YES